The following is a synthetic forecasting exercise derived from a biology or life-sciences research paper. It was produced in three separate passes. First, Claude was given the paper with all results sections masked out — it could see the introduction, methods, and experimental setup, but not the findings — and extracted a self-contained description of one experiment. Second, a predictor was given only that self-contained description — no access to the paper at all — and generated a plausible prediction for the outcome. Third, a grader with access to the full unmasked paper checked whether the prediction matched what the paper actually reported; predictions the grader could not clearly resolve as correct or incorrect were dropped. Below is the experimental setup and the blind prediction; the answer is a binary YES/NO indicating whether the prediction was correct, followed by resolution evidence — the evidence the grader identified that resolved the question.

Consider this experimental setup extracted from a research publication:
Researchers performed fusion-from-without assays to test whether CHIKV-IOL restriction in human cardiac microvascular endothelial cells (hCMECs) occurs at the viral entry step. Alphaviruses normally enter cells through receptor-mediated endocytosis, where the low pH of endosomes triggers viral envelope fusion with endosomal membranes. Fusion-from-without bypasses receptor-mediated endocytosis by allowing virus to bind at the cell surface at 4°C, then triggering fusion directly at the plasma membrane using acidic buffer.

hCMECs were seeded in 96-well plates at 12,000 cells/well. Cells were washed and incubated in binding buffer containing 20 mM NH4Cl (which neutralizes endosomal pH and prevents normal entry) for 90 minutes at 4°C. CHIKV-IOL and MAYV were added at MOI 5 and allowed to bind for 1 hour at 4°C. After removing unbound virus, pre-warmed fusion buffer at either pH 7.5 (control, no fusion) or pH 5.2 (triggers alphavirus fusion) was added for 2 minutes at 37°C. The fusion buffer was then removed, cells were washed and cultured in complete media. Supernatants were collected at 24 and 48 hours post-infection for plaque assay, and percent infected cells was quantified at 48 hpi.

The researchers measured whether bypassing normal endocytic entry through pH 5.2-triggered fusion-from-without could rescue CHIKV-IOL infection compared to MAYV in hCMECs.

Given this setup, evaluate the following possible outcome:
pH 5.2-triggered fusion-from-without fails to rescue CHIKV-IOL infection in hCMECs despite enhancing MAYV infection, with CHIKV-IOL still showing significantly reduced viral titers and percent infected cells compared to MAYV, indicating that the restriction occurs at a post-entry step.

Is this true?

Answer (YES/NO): NO